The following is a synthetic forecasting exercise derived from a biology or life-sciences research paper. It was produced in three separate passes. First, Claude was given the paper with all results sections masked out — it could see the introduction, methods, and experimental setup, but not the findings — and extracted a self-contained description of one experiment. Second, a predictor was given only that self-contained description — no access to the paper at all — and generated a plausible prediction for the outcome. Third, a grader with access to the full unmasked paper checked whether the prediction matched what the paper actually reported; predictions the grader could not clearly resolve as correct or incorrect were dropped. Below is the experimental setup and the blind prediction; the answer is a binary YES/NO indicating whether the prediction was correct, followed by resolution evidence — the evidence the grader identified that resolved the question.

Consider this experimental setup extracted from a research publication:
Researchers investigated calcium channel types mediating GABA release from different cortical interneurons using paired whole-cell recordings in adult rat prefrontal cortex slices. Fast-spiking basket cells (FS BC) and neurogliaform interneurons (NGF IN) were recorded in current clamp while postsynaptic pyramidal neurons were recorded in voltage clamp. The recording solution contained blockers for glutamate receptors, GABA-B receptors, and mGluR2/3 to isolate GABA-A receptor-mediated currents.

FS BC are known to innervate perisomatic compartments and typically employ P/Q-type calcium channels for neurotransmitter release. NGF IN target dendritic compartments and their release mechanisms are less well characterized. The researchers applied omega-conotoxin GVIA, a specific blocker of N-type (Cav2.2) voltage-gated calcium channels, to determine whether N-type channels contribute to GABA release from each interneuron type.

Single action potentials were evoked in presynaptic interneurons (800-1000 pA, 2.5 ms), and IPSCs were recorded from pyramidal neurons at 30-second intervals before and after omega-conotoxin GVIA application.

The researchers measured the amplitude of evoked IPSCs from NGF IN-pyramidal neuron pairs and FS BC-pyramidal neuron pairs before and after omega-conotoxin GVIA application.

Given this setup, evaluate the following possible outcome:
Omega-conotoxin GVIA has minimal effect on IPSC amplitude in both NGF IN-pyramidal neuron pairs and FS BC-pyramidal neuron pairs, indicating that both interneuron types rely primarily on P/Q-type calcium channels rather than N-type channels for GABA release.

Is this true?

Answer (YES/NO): NO